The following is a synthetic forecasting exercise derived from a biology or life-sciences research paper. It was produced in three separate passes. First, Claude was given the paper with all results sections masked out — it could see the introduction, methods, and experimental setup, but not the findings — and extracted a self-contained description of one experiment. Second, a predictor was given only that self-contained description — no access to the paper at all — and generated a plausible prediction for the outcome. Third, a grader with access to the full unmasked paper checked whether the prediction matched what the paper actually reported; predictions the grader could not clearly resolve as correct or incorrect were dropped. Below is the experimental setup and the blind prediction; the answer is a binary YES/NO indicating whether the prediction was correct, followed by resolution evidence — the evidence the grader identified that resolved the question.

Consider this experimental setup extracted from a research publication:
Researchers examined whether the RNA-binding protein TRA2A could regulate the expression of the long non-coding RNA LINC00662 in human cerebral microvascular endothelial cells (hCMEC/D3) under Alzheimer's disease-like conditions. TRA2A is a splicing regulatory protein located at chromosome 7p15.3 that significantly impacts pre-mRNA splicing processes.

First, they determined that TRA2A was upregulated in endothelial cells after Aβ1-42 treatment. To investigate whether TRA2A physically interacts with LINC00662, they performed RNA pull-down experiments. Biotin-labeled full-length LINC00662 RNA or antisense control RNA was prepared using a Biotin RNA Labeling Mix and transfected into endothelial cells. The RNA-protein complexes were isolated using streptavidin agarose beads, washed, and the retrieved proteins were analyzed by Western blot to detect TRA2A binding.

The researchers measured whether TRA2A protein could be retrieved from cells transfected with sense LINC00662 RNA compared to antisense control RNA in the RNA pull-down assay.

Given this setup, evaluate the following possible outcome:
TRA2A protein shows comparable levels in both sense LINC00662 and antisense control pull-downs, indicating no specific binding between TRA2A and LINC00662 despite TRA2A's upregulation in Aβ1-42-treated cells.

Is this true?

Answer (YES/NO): NO